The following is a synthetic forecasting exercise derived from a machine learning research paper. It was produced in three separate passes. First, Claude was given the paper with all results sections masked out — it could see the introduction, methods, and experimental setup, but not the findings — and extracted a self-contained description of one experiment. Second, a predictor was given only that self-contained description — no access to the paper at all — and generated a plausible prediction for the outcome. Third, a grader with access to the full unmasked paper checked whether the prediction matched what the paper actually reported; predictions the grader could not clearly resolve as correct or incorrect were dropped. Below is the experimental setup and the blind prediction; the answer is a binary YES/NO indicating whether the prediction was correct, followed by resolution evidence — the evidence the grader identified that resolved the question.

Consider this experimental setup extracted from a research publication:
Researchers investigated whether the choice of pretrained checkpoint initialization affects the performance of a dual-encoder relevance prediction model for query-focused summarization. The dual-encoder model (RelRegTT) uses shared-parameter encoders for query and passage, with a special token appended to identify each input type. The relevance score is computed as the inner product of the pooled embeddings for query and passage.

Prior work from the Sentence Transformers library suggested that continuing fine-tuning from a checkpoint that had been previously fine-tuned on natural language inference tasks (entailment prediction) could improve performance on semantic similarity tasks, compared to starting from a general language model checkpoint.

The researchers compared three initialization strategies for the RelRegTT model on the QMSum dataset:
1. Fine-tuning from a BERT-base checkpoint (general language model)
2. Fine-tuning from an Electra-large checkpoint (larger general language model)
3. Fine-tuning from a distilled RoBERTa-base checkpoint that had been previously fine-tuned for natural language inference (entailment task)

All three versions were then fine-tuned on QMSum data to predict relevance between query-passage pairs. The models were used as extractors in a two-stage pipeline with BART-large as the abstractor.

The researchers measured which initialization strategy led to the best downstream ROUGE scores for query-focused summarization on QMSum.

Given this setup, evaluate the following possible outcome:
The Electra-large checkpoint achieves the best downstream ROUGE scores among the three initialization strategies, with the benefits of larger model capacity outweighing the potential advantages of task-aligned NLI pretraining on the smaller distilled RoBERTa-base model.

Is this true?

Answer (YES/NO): NO